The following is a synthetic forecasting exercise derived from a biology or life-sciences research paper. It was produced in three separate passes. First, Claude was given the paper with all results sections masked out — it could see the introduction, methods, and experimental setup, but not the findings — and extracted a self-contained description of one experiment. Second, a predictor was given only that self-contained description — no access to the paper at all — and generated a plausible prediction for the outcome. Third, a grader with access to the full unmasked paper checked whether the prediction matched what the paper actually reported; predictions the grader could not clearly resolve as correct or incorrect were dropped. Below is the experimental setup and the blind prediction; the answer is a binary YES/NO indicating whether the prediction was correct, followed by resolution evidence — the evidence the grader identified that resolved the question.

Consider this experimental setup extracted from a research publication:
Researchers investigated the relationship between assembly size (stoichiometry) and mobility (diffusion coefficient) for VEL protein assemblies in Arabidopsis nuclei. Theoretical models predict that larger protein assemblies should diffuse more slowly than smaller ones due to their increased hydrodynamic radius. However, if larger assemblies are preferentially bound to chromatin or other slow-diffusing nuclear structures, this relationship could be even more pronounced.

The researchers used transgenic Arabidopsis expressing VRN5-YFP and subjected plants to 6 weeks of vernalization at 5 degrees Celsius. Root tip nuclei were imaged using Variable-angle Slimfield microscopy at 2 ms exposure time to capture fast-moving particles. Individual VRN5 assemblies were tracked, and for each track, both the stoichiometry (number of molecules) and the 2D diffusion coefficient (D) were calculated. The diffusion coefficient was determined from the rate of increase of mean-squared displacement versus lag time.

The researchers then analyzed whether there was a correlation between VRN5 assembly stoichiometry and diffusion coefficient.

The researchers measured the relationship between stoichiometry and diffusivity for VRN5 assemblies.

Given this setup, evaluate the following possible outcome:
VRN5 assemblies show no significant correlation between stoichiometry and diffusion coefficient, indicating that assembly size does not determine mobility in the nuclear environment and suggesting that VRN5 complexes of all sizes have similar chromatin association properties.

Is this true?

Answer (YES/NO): YES